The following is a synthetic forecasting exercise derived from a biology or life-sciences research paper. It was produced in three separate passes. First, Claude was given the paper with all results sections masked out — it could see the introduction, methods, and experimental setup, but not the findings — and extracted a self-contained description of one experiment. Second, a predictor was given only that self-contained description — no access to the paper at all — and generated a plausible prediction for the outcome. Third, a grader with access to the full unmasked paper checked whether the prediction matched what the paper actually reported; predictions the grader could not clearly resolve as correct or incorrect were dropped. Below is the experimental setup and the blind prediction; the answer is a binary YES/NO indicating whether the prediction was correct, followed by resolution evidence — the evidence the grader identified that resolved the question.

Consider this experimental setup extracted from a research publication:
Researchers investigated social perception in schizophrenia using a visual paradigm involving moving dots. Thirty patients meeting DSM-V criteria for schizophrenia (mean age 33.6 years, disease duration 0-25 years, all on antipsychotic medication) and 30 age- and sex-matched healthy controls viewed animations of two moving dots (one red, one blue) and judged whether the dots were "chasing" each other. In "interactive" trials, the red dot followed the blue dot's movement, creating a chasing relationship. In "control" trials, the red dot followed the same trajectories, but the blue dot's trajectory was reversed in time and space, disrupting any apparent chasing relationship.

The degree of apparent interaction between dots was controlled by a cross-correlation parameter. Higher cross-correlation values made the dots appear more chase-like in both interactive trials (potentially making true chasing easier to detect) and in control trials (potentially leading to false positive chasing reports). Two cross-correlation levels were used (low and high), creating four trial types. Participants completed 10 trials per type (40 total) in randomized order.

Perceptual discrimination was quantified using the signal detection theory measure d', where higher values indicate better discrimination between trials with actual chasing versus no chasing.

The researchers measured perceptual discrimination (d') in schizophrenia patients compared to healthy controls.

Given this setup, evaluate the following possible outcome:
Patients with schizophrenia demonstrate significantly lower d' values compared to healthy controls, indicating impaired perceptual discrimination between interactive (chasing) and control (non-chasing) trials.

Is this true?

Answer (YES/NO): YES